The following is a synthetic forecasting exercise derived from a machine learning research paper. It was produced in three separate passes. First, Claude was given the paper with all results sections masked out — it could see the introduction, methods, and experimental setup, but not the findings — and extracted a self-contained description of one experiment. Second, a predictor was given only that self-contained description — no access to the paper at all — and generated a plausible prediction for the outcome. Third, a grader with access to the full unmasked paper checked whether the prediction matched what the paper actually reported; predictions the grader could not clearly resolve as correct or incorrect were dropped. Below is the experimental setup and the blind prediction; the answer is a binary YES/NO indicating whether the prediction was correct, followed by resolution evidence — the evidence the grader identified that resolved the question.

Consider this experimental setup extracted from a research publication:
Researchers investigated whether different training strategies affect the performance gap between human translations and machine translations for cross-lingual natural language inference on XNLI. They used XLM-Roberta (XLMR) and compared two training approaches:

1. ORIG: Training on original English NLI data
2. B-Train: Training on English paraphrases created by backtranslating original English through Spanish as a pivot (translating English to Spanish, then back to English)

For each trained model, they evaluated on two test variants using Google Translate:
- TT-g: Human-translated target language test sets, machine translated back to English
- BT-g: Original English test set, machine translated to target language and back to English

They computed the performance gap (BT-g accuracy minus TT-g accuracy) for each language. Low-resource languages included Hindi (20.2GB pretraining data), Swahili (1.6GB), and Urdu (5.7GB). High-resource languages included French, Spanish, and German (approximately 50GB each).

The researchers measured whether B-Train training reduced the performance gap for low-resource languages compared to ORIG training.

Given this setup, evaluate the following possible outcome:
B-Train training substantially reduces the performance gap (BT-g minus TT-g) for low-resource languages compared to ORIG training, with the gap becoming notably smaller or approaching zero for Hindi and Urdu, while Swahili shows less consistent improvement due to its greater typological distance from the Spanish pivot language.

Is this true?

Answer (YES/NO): NO